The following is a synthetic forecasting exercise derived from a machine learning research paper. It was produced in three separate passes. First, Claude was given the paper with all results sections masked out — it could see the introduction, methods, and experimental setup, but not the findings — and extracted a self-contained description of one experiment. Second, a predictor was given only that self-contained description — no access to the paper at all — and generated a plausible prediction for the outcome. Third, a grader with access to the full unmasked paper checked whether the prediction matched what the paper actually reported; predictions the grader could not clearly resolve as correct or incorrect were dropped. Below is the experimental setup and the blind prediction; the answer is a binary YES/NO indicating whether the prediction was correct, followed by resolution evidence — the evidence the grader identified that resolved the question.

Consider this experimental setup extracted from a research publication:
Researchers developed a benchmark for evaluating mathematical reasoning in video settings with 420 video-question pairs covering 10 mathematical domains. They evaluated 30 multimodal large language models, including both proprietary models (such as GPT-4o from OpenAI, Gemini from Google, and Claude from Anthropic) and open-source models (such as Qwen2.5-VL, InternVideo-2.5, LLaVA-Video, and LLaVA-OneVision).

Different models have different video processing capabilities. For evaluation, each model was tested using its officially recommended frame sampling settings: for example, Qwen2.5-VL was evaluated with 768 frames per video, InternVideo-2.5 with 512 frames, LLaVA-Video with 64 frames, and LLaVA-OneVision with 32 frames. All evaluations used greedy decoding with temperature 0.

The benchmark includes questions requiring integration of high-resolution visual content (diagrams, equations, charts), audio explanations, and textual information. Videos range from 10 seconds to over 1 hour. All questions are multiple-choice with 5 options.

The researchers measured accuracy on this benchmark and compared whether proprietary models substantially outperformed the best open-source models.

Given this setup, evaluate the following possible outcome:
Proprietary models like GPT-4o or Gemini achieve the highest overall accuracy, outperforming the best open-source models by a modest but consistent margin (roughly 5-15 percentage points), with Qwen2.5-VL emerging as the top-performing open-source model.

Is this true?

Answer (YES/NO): NO